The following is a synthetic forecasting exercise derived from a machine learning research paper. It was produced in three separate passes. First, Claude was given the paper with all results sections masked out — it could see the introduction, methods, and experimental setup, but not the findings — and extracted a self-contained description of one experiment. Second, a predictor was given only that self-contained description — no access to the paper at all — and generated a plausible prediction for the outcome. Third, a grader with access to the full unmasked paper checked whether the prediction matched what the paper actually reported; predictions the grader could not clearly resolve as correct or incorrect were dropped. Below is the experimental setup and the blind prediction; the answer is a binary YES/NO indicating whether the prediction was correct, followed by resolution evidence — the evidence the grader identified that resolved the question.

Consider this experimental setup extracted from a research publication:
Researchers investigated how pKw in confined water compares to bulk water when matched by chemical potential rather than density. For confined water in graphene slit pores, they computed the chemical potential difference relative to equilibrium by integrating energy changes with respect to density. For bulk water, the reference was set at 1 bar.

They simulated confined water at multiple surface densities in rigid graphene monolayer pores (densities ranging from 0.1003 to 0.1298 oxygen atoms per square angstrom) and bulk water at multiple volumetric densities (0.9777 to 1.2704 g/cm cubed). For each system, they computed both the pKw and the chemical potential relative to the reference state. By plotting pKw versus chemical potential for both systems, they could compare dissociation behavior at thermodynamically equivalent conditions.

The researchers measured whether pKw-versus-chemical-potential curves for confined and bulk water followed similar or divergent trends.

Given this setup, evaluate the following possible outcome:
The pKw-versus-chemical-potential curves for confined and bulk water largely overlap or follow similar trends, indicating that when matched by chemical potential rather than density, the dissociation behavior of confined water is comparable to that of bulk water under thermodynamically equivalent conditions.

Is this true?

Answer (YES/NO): YES